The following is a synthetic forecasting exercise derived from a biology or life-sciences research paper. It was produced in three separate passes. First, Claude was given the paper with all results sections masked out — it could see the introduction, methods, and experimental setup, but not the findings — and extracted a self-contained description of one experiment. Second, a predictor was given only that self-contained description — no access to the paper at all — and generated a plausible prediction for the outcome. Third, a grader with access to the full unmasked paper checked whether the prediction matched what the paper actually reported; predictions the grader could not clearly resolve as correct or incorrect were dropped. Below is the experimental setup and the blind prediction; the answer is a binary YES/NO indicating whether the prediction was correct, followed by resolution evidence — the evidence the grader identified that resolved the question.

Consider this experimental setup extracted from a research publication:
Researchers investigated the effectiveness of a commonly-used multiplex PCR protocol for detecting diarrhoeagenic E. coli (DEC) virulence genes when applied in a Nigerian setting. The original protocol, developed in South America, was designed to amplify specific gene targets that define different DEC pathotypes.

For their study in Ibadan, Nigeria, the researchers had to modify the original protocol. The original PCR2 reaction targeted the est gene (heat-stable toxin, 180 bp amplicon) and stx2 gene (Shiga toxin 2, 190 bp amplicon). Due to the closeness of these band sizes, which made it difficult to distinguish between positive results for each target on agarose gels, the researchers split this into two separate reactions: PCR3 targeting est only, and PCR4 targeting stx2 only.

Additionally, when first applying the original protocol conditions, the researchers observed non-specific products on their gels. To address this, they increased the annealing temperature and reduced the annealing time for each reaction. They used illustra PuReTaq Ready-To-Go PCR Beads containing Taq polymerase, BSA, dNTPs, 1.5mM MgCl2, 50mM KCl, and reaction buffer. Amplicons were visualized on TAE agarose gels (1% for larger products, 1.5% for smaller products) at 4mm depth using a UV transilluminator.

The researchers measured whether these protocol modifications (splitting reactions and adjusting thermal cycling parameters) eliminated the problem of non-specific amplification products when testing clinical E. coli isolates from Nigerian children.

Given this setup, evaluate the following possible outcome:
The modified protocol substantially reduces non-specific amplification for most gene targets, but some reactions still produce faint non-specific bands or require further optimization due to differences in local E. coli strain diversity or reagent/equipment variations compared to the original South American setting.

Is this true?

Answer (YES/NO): NO